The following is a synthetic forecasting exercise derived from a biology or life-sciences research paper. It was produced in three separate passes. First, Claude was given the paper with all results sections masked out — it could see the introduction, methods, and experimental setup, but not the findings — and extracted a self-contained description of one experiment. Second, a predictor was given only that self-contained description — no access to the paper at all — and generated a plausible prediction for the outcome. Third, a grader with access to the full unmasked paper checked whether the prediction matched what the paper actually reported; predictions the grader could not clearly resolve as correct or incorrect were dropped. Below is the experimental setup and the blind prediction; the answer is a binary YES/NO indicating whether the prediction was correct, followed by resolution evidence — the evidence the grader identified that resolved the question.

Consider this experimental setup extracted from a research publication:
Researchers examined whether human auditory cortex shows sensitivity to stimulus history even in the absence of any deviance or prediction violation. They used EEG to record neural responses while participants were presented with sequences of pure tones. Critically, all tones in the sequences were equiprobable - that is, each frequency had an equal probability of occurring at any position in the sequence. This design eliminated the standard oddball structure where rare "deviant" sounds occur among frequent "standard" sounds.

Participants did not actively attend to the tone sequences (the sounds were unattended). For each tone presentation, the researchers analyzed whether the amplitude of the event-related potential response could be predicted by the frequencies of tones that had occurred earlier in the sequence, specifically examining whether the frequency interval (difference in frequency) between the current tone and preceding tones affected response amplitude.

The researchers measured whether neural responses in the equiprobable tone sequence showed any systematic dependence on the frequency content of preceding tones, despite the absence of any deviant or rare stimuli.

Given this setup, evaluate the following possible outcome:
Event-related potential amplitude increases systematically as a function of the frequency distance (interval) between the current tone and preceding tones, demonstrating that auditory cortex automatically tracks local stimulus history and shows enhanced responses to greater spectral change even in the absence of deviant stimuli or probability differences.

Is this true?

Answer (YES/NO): YES